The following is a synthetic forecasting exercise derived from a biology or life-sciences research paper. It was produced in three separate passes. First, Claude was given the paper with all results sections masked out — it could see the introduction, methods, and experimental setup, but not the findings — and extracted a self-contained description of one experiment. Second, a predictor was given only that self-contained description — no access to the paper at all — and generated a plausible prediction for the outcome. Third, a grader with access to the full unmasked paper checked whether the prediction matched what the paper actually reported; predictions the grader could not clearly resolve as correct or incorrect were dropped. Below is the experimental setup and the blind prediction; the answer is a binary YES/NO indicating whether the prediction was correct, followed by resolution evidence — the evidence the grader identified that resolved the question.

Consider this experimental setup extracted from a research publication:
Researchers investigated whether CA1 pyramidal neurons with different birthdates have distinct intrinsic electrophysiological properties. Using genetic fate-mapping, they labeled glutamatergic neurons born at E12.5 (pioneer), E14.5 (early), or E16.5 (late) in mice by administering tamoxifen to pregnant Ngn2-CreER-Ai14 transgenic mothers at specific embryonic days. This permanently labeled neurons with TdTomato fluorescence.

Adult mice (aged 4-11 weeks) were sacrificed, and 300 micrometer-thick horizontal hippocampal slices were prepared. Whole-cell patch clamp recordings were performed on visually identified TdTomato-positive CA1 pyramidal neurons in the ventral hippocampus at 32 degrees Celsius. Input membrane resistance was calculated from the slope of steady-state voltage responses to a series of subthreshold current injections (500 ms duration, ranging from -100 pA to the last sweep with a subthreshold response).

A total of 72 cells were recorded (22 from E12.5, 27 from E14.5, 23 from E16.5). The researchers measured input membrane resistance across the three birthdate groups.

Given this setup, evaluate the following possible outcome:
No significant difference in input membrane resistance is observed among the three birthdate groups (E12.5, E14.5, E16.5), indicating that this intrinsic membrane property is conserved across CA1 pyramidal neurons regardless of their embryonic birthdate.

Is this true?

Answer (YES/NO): NO